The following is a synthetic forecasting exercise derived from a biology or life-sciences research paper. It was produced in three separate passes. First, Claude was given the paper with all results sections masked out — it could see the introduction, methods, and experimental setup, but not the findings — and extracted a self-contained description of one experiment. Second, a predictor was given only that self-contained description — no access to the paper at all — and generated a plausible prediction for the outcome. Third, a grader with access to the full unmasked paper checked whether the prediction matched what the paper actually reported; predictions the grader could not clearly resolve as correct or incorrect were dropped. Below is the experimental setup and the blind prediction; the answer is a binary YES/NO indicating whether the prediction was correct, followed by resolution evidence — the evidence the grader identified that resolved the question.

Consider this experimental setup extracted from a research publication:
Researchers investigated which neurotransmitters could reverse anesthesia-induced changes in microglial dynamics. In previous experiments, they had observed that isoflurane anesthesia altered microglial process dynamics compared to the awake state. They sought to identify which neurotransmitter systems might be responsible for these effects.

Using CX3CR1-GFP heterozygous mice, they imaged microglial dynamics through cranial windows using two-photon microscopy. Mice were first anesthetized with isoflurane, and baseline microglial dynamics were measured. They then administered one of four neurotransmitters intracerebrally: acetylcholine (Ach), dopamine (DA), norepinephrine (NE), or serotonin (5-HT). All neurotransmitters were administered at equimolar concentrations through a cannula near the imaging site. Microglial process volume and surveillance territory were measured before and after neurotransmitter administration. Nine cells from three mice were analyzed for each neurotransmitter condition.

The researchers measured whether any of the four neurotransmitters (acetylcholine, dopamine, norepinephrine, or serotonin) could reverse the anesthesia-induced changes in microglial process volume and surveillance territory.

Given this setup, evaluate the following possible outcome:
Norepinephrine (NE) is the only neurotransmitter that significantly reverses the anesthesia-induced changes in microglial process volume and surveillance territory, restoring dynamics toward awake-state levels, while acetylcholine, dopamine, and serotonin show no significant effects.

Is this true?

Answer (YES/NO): YES